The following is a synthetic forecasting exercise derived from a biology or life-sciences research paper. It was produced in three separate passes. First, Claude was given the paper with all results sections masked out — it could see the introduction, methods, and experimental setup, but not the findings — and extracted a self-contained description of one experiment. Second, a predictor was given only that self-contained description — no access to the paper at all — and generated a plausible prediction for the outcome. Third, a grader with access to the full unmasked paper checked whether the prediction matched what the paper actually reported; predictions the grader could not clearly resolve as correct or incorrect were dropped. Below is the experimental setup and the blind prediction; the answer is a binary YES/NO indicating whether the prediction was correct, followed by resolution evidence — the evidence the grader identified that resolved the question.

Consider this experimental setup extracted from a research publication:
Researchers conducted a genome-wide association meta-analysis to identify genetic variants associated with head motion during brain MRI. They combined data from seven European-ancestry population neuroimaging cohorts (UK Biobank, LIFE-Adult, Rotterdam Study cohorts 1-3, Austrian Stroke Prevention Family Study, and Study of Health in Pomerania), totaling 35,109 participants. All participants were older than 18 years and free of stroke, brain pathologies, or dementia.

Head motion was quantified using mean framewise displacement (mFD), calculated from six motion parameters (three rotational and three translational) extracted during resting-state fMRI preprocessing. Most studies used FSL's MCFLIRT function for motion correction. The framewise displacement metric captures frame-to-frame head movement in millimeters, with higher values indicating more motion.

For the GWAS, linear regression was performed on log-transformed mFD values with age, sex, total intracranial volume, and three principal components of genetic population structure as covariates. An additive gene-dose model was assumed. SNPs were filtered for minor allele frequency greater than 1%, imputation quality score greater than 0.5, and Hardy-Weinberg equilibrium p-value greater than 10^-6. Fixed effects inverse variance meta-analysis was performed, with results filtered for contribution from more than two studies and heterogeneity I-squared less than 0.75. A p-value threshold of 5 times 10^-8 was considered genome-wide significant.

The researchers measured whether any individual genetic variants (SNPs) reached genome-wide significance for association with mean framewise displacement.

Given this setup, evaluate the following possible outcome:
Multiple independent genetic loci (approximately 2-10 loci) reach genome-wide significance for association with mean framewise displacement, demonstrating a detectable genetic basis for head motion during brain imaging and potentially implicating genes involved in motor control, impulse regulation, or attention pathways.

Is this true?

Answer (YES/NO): NO